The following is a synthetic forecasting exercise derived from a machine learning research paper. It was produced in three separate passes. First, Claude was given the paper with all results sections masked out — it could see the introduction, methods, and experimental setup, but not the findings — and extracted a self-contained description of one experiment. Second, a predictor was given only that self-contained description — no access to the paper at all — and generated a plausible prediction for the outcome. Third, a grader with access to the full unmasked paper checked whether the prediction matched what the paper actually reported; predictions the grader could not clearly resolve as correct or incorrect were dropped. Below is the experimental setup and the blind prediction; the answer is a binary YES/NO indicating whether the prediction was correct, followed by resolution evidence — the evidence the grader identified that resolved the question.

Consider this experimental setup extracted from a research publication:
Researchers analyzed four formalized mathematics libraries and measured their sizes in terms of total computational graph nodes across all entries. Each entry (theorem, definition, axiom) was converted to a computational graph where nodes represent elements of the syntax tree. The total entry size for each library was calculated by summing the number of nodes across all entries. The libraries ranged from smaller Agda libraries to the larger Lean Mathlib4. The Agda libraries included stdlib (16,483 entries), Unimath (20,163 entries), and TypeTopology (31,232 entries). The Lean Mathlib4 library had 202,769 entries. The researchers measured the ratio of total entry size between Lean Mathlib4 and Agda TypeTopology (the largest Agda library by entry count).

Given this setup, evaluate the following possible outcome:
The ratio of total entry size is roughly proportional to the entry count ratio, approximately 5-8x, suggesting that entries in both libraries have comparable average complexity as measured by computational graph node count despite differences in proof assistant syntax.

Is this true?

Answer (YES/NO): NO